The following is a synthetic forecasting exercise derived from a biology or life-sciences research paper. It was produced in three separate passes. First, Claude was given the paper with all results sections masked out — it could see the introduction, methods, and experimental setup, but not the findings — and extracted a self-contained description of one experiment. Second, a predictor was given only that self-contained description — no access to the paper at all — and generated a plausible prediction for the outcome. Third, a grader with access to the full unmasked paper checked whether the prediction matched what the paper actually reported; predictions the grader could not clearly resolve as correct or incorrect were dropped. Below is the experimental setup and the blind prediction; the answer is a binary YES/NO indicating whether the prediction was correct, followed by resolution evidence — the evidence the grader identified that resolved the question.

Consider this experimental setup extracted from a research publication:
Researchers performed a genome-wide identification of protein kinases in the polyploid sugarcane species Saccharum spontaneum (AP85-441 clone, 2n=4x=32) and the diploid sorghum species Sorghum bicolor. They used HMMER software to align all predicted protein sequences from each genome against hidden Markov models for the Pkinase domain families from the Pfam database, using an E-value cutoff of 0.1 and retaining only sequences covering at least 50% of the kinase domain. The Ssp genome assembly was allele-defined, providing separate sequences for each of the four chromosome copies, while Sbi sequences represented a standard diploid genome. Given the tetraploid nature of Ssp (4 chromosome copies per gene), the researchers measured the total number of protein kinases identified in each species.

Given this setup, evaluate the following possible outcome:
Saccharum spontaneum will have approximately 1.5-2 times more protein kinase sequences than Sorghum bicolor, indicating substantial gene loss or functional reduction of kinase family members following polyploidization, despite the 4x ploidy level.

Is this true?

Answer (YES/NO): NO